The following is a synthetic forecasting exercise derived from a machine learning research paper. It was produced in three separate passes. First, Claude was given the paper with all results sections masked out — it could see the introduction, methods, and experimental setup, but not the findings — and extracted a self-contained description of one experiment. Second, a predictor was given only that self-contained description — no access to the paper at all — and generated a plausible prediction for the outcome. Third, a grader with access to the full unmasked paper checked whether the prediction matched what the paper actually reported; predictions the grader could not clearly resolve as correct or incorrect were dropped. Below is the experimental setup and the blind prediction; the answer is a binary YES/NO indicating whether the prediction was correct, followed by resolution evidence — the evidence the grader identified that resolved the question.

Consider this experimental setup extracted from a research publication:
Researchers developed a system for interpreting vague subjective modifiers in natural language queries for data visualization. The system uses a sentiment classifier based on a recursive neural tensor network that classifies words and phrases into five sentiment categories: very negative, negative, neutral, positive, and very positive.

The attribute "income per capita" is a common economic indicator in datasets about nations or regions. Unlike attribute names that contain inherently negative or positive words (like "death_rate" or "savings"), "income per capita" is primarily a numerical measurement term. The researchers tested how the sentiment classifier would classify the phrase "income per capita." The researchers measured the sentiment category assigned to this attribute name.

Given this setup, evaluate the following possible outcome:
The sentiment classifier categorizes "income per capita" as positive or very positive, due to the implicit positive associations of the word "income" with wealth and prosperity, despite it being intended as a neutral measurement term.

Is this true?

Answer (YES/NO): YES